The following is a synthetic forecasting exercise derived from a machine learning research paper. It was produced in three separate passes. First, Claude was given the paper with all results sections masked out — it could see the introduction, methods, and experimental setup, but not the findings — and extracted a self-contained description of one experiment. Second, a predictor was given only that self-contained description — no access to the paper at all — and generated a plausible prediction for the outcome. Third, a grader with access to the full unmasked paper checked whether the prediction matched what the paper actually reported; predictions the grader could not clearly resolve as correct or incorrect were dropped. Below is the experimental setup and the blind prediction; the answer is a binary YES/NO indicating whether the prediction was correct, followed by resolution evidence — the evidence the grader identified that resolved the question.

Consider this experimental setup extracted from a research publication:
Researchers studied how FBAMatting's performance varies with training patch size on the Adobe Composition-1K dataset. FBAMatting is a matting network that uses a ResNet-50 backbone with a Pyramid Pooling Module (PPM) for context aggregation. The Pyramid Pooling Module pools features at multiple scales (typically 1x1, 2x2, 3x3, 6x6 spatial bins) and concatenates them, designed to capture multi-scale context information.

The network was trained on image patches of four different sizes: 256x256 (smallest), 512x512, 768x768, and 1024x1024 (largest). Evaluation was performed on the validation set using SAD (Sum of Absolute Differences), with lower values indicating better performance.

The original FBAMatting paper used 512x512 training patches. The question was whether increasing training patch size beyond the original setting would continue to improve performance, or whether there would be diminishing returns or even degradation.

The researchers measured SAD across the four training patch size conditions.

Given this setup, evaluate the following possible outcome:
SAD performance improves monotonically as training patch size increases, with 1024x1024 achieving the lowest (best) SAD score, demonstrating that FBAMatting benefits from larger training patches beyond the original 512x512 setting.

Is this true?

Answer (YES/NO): NO